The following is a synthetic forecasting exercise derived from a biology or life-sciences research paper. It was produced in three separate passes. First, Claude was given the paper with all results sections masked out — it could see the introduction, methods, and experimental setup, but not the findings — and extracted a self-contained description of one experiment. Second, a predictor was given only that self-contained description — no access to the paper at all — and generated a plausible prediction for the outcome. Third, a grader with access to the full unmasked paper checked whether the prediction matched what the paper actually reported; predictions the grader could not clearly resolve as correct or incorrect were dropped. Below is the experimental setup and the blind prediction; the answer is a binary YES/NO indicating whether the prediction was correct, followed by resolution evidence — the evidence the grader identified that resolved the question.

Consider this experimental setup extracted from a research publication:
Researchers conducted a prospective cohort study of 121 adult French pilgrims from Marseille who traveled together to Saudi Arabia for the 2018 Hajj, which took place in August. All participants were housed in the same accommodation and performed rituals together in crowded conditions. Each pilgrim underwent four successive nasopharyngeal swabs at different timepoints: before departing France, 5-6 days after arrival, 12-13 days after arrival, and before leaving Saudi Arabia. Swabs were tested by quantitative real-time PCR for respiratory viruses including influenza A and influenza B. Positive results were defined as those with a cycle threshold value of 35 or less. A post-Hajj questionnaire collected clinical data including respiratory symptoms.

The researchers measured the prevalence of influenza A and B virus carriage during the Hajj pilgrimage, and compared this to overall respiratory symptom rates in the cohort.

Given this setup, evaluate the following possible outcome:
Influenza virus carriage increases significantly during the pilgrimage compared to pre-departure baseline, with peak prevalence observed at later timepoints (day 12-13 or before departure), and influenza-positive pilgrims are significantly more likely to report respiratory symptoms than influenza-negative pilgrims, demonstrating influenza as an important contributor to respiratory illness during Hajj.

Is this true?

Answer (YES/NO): NO